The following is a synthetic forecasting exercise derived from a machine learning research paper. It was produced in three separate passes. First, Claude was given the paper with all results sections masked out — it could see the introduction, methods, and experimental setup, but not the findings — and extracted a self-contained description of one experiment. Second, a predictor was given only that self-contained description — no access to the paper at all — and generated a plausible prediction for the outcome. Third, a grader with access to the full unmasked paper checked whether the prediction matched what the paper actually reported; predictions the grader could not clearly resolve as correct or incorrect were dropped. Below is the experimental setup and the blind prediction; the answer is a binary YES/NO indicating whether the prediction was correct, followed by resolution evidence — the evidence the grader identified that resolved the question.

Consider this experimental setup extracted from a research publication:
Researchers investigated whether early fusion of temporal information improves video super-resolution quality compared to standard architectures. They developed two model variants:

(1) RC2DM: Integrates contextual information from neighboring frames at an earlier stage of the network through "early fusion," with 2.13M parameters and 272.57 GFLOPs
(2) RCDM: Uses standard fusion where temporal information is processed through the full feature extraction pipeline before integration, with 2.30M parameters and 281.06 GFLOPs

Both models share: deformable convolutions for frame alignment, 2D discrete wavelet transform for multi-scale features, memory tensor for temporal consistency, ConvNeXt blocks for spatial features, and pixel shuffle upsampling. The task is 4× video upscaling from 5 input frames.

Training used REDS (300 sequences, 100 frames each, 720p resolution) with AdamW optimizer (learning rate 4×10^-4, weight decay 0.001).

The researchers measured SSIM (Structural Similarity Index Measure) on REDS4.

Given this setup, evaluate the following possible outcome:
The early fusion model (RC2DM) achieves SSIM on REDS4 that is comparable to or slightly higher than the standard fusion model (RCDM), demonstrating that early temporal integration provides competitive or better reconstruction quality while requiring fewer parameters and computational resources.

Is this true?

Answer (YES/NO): NO